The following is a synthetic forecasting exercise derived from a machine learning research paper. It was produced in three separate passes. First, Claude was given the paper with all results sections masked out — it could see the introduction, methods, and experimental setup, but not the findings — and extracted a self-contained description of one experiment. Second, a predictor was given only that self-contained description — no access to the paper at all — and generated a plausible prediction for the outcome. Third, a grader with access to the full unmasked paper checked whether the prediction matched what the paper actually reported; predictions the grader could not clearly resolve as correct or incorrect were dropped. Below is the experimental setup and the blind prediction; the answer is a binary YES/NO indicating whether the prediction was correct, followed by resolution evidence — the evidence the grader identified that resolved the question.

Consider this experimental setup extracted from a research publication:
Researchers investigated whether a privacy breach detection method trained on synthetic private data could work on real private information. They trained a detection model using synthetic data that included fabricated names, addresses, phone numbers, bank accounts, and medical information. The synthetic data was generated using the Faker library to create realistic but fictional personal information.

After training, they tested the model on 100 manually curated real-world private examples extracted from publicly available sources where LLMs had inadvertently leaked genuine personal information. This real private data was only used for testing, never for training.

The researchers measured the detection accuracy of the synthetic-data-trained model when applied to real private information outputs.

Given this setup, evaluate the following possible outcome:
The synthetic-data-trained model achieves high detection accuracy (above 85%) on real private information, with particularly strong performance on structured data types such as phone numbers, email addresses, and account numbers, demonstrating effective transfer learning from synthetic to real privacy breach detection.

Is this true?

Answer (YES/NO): NO